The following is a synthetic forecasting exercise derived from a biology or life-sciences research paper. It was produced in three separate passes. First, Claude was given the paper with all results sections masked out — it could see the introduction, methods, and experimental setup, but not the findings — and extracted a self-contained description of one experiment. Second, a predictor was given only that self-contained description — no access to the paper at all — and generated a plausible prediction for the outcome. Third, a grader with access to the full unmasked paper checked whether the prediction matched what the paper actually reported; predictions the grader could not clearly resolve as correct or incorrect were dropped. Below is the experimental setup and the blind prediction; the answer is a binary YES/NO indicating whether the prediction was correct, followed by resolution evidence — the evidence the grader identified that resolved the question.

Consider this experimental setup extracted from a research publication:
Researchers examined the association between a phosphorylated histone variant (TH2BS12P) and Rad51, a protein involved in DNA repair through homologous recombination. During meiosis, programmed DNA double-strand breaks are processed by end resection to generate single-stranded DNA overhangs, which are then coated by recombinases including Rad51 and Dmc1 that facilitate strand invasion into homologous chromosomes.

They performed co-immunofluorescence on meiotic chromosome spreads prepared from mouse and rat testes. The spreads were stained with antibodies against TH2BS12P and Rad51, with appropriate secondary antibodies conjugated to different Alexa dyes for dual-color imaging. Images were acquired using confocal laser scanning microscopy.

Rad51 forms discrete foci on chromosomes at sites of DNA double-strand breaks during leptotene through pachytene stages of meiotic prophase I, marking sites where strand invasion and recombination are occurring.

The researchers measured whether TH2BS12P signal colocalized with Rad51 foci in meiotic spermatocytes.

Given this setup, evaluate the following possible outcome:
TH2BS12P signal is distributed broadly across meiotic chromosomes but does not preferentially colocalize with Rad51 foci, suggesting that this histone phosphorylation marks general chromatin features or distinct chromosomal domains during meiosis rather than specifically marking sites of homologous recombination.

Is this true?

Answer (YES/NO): NO